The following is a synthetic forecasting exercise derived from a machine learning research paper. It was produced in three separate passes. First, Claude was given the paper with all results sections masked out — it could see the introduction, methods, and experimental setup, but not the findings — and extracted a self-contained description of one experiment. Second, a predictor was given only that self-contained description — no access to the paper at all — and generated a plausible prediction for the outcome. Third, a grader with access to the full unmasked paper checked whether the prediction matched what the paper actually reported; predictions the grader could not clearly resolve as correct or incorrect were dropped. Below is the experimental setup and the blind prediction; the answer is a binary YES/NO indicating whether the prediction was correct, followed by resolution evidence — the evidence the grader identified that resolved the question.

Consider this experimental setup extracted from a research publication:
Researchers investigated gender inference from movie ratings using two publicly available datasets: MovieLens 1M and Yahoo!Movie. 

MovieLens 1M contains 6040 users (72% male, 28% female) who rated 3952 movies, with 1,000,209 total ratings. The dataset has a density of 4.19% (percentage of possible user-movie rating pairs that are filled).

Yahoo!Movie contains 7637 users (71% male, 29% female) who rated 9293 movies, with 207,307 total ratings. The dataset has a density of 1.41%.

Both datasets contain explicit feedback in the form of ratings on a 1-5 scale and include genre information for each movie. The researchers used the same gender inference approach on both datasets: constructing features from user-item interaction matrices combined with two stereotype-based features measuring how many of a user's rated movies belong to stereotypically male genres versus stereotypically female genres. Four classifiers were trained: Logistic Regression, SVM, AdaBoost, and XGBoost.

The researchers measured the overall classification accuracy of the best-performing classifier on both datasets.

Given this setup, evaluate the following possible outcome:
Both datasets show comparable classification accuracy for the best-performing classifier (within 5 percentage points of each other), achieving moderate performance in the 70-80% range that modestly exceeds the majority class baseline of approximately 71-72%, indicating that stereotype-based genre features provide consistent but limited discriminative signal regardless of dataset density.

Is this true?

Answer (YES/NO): NO